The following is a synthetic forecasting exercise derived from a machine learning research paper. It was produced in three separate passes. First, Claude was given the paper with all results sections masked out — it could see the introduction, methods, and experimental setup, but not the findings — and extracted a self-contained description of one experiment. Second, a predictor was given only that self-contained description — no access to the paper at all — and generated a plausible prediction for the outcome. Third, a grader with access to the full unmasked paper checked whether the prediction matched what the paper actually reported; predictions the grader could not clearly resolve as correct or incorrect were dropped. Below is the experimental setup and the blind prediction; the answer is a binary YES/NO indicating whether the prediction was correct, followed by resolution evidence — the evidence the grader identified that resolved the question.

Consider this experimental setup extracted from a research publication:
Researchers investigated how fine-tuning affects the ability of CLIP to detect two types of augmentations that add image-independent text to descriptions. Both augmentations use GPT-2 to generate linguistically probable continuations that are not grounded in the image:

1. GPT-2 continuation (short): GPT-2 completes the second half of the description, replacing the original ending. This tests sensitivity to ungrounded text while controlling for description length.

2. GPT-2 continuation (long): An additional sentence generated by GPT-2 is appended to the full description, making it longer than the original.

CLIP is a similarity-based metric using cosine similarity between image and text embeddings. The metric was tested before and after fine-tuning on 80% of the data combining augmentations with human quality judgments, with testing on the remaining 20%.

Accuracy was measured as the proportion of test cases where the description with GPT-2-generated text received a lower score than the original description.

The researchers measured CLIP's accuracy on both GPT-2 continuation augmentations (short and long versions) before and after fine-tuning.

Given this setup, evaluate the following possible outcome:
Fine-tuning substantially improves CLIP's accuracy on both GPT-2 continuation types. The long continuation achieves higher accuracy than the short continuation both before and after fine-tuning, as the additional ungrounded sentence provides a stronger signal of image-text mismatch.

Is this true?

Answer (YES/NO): NO